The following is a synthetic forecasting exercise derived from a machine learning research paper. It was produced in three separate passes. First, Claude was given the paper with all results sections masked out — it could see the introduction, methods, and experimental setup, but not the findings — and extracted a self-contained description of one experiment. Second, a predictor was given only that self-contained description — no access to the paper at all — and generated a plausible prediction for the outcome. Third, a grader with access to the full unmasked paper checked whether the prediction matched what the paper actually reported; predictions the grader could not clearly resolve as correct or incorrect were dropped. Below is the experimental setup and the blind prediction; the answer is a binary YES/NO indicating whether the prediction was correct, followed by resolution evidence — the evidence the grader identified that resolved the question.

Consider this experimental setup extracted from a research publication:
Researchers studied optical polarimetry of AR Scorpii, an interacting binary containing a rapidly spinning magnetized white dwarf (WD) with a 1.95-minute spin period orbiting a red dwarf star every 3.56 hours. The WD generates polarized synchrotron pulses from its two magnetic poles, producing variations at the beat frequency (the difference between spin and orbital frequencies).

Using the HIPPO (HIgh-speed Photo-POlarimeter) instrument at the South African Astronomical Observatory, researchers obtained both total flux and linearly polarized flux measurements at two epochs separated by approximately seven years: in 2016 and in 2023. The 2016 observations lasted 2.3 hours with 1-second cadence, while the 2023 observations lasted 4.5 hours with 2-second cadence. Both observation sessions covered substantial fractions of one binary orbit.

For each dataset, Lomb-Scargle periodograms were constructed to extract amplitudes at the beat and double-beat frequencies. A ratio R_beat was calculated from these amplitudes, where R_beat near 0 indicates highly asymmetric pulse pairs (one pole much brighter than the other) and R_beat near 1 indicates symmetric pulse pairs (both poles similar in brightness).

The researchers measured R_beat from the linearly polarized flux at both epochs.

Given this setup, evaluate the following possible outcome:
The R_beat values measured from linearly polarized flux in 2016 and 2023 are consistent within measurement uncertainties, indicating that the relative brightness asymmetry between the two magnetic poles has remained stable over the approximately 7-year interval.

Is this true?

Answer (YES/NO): NO